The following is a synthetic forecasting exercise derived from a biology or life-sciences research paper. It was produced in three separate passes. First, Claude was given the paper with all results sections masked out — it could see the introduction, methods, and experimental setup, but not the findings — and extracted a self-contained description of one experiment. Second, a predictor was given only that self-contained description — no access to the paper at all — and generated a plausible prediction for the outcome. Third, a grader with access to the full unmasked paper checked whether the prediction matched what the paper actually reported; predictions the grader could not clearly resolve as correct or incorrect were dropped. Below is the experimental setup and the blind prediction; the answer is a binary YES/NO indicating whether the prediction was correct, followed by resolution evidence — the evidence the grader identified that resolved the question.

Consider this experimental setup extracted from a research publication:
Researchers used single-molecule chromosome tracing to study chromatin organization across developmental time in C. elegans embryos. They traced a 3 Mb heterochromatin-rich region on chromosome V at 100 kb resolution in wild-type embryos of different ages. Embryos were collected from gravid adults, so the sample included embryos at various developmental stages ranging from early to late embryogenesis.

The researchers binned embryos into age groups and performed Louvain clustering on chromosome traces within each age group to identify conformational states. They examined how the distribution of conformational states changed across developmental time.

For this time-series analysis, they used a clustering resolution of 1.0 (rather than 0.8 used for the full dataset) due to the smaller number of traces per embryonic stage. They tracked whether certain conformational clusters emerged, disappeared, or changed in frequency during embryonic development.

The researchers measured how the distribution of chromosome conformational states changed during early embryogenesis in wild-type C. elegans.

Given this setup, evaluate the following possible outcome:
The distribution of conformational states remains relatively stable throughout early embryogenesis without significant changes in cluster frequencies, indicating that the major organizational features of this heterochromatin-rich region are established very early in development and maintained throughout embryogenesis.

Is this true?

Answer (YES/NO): NO